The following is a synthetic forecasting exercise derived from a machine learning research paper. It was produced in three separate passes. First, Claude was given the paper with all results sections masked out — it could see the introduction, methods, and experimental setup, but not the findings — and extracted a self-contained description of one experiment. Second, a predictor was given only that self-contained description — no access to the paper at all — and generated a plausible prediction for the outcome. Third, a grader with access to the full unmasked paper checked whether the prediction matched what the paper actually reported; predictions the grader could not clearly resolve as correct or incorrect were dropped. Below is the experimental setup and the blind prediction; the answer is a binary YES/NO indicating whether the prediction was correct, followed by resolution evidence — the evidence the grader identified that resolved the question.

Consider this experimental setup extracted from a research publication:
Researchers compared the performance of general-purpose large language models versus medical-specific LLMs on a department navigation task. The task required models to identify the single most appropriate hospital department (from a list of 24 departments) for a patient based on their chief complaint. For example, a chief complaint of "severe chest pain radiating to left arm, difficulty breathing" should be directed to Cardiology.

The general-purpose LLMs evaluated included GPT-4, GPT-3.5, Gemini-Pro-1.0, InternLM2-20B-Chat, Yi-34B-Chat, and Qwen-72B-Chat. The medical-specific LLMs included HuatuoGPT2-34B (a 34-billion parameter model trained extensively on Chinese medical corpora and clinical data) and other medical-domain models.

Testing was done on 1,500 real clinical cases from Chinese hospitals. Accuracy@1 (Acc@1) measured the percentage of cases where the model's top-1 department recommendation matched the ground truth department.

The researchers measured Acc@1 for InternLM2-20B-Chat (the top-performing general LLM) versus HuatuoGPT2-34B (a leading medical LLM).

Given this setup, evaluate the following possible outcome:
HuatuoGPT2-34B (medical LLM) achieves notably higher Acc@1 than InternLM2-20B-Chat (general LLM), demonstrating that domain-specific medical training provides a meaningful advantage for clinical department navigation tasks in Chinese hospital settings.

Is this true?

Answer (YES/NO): NO